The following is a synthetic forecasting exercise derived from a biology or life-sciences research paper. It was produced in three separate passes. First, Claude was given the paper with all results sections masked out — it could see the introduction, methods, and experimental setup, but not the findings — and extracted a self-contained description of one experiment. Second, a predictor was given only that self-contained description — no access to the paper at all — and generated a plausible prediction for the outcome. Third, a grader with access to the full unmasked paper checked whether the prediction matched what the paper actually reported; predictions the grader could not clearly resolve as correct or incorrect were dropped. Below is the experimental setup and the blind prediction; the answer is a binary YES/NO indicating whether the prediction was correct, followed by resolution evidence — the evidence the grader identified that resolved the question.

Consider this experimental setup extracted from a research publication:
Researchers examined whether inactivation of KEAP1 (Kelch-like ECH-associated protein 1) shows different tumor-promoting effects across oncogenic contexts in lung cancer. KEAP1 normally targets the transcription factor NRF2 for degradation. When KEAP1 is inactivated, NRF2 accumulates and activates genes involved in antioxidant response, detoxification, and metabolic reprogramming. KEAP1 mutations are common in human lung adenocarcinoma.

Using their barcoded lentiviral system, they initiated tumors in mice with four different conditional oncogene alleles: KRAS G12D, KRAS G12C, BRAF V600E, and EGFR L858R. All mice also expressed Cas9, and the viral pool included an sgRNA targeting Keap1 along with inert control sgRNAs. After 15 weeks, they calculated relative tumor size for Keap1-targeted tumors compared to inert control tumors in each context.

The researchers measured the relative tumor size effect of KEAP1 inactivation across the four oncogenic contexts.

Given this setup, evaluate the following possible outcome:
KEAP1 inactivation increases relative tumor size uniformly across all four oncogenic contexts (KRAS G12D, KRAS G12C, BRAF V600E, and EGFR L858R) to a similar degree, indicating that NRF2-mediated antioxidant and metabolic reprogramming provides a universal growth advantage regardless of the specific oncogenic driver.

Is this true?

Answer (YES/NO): NO